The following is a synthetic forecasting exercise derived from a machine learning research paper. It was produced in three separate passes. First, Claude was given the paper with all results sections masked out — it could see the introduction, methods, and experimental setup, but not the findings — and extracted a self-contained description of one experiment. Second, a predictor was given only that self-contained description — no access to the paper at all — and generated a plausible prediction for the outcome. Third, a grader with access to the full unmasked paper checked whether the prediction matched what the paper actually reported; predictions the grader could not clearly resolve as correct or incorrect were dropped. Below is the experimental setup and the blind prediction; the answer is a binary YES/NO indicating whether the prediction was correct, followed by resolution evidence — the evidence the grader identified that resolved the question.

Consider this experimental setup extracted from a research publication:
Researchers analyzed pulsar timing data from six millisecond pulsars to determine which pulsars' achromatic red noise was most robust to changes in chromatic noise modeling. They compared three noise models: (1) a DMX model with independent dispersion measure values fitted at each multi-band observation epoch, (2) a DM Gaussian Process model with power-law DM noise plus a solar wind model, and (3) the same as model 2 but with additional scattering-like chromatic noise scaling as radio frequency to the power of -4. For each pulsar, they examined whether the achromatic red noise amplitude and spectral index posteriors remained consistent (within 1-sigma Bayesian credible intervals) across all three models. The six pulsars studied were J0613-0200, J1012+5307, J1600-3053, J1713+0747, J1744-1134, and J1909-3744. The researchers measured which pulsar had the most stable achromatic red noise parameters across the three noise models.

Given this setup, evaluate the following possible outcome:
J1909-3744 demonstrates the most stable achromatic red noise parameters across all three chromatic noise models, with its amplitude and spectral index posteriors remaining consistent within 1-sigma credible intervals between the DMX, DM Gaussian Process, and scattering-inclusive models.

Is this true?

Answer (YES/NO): YES